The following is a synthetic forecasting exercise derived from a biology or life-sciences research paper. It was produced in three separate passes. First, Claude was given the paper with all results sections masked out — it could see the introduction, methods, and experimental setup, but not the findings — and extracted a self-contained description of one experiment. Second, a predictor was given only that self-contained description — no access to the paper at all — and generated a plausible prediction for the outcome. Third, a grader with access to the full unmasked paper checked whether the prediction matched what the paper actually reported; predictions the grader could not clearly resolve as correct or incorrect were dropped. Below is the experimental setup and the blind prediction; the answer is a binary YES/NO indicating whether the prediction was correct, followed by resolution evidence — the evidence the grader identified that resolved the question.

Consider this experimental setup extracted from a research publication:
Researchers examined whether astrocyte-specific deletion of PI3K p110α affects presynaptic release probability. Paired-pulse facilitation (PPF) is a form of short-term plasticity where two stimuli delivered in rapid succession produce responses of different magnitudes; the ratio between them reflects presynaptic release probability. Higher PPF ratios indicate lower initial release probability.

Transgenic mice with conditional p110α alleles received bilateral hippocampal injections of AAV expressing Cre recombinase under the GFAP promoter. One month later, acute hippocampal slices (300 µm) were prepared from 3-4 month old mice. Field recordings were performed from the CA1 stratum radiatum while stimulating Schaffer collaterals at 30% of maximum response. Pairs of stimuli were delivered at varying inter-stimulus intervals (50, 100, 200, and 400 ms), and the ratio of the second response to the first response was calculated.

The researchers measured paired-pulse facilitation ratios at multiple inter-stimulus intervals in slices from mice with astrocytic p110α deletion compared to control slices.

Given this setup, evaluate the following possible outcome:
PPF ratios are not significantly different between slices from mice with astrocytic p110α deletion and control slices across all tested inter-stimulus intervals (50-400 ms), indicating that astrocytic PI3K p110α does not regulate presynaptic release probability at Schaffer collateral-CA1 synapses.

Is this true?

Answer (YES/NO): YES